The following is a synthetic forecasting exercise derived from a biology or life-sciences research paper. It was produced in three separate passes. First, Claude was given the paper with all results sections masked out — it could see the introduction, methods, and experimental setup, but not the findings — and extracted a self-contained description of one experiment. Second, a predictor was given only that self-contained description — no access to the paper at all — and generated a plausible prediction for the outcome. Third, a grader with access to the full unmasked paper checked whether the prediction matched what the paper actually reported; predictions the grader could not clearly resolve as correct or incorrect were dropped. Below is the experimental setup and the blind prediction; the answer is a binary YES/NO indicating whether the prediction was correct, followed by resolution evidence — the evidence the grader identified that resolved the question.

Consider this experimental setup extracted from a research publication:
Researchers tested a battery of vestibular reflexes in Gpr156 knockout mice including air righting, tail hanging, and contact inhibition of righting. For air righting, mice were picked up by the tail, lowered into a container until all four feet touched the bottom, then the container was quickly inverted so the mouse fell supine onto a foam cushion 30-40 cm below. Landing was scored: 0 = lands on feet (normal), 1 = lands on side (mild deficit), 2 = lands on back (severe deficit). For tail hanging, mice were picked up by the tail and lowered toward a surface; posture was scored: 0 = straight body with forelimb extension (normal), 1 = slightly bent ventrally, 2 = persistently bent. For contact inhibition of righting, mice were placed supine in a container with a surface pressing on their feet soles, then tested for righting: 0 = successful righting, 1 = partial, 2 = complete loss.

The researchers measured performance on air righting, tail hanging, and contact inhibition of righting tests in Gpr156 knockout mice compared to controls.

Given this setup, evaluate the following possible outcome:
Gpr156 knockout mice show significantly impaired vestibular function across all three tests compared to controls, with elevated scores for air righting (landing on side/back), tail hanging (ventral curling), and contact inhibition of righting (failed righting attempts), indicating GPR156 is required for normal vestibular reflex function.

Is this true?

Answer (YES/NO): NO